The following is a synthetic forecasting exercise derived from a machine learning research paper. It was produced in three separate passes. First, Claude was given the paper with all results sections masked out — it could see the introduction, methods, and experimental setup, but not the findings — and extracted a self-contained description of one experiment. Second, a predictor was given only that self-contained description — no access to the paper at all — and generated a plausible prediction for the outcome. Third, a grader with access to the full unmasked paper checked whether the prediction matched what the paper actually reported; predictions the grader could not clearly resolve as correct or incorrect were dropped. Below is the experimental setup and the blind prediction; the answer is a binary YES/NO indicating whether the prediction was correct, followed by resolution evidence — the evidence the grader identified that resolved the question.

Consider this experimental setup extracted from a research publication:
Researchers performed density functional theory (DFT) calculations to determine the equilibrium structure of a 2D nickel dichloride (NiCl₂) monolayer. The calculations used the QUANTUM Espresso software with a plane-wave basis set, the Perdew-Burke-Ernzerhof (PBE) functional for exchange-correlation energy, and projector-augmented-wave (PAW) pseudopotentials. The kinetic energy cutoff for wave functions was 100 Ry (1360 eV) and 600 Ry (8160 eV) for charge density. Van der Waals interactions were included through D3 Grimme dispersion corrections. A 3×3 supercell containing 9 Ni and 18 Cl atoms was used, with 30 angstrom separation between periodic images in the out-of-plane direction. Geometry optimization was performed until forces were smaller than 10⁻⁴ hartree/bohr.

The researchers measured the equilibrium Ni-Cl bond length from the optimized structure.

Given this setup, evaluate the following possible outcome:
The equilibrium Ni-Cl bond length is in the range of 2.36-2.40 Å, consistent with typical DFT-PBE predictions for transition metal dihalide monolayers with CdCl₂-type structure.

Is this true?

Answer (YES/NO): YES